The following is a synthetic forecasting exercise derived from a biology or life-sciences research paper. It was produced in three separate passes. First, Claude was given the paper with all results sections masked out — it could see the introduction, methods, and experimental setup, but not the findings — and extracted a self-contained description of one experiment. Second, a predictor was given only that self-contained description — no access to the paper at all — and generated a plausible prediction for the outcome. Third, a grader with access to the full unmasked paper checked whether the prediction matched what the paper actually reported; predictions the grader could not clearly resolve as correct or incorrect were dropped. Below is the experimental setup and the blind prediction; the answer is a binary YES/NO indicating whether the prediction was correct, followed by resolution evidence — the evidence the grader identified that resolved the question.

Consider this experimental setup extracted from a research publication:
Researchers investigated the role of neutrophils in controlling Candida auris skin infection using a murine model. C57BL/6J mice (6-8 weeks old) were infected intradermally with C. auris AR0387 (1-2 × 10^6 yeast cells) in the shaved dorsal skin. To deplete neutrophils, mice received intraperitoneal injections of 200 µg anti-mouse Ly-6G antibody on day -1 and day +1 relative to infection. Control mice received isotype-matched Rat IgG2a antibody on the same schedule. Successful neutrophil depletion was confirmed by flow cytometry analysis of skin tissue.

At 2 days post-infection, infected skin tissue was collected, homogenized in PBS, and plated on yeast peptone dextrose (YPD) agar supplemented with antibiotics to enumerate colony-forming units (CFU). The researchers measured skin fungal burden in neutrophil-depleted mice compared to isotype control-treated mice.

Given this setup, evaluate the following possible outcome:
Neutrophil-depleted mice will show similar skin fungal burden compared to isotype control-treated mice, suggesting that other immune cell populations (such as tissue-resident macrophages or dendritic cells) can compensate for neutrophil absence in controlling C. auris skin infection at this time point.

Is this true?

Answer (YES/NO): NO